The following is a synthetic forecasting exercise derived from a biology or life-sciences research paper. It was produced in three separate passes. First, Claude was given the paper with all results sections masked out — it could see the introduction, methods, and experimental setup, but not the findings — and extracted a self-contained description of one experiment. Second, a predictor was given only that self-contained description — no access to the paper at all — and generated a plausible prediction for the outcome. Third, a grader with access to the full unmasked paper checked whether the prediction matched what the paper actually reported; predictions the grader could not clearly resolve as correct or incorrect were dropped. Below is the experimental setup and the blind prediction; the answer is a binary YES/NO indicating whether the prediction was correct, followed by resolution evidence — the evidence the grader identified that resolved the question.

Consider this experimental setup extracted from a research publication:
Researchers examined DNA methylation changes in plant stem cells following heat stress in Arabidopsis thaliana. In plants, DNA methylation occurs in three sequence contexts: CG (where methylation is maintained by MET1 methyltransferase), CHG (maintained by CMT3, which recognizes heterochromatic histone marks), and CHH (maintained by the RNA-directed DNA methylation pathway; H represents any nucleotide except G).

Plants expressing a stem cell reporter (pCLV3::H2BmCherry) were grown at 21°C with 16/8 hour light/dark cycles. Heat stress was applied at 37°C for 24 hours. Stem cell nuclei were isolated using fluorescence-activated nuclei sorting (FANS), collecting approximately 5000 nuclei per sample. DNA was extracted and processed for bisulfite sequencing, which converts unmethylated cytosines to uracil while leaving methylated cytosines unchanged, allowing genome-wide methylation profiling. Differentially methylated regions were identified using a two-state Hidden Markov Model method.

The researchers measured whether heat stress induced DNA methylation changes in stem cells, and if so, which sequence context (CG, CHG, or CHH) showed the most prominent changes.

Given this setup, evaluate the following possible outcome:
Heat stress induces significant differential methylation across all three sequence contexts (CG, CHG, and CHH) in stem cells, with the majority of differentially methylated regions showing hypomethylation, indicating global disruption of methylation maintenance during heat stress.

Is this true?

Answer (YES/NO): NO